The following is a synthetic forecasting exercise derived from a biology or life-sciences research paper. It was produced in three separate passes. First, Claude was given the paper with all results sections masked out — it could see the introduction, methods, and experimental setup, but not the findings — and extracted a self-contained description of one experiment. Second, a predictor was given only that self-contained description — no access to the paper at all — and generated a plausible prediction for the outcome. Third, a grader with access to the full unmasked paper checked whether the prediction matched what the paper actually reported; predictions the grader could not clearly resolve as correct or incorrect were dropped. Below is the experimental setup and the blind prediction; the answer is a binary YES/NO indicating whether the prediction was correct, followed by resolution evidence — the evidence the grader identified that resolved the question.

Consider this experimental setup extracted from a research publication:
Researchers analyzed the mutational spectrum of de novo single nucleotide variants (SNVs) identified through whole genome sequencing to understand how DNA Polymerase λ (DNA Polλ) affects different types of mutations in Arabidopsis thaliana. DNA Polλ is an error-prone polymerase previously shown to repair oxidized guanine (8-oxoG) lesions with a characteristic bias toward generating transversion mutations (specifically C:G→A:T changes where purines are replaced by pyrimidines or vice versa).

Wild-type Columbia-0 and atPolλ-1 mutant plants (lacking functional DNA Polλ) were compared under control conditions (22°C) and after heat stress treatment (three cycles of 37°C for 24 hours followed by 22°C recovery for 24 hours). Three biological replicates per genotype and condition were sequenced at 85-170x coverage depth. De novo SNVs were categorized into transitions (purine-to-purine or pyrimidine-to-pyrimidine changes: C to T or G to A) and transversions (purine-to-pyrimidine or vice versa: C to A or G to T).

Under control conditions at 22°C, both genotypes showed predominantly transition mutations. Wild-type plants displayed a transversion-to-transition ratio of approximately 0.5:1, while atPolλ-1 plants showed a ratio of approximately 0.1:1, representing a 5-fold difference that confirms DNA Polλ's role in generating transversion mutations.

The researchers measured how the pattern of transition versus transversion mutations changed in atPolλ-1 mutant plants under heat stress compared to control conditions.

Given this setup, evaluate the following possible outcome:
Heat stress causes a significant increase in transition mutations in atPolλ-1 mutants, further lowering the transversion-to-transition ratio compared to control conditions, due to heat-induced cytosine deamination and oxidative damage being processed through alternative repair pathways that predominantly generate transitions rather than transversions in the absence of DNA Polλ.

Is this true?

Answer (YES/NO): NO